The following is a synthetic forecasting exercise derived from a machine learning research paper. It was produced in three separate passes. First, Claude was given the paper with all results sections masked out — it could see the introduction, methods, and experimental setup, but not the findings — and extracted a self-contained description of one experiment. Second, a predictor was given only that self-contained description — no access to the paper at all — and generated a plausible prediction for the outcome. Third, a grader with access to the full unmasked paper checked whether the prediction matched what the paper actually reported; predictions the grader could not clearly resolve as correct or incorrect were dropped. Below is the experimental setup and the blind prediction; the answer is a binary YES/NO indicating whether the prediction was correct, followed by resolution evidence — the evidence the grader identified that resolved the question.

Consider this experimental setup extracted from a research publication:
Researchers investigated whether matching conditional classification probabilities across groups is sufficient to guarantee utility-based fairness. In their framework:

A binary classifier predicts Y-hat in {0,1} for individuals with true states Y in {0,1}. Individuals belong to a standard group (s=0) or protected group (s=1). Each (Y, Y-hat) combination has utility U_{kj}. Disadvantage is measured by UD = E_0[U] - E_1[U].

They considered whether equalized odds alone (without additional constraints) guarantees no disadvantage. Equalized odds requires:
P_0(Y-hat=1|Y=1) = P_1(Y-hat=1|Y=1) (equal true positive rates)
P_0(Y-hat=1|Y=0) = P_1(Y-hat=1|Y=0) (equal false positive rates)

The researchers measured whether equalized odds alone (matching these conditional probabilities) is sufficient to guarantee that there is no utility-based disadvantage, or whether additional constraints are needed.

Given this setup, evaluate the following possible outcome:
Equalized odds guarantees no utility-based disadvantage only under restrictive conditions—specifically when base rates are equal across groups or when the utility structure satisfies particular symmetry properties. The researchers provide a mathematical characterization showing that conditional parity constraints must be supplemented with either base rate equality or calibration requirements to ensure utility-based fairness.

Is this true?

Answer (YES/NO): NO